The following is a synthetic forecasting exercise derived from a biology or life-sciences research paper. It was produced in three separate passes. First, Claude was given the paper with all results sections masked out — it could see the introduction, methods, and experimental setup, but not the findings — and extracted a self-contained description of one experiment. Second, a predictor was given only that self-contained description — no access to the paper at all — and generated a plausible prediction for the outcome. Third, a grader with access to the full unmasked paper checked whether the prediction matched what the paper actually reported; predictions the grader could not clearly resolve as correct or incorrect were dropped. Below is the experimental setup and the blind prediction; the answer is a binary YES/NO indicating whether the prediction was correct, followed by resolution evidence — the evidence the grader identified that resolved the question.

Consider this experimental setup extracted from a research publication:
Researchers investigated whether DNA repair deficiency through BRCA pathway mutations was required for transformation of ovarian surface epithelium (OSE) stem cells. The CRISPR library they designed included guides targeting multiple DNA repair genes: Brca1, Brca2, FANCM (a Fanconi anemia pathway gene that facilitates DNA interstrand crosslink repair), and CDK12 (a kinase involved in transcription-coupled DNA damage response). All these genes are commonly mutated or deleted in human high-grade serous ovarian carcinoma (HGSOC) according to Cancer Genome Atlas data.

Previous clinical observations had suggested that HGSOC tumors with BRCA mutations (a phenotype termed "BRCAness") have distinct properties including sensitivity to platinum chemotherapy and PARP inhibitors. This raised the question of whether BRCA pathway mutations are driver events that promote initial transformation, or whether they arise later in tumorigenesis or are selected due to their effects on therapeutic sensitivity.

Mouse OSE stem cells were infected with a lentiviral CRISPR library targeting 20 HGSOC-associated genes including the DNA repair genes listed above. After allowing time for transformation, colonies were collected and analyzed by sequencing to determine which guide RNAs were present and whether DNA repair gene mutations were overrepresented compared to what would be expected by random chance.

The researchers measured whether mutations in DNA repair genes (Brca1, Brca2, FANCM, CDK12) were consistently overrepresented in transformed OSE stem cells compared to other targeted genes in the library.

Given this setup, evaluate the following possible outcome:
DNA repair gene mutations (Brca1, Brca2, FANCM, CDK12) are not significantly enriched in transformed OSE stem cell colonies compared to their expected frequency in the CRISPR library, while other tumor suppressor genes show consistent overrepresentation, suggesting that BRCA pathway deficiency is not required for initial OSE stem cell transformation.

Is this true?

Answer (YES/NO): YES